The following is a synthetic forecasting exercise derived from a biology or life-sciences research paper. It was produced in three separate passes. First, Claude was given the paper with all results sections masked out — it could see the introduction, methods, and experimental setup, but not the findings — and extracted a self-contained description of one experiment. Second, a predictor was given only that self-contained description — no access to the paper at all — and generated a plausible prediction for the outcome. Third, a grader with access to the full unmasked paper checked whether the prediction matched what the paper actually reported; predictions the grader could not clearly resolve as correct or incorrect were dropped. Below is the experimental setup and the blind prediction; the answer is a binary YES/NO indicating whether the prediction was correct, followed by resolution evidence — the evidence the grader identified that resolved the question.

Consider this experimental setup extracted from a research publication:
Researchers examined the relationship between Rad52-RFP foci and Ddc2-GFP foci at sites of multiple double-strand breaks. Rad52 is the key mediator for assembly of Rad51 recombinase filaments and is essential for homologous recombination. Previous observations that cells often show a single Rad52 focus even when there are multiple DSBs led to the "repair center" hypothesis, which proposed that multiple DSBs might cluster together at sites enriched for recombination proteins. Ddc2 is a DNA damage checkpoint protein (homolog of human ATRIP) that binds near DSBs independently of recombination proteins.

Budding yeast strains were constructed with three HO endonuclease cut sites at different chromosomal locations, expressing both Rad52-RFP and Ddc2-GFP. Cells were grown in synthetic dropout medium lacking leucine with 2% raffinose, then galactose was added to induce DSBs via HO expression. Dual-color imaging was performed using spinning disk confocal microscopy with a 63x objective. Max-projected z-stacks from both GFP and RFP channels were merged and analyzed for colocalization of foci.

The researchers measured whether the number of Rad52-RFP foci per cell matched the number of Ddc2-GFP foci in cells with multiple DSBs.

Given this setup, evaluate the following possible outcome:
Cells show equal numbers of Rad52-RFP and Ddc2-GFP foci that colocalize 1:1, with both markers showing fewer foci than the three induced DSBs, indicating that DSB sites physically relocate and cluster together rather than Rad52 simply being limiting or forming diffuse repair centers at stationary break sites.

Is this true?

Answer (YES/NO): NO